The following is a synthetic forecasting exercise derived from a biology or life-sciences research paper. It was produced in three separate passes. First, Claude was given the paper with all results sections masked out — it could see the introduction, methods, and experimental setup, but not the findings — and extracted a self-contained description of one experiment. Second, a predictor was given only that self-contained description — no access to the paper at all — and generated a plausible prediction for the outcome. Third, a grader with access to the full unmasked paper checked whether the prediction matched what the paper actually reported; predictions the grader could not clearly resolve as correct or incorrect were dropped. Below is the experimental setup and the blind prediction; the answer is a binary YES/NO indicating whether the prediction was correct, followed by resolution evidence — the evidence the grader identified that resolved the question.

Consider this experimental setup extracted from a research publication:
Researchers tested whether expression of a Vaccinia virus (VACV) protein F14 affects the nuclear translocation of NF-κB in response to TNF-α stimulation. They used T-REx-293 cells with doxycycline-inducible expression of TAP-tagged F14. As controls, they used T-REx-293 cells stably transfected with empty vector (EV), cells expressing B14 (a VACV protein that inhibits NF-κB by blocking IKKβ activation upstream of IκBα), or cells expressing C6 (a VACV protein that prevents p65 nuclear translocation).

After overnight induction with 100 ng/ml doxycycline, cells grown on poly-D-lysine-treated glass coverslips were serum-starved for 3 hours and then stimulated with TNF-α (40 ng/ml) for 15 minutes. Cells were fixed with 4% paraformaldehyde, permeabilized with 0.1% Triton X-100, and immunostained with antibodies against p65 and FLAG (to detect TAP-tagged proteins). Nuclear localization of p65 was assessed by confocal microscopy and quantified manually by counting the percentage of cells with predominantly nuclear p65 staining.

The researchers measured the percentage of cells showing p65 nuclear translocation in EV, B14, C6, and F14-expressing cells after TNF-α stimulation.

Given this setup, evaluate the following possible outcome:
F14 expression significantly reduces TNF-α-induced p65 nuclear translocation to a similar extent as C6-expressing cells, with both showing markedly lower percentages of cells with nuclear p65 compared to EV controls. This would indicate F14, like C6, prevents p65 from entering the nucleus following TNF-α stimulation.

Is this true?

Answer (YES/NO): NO